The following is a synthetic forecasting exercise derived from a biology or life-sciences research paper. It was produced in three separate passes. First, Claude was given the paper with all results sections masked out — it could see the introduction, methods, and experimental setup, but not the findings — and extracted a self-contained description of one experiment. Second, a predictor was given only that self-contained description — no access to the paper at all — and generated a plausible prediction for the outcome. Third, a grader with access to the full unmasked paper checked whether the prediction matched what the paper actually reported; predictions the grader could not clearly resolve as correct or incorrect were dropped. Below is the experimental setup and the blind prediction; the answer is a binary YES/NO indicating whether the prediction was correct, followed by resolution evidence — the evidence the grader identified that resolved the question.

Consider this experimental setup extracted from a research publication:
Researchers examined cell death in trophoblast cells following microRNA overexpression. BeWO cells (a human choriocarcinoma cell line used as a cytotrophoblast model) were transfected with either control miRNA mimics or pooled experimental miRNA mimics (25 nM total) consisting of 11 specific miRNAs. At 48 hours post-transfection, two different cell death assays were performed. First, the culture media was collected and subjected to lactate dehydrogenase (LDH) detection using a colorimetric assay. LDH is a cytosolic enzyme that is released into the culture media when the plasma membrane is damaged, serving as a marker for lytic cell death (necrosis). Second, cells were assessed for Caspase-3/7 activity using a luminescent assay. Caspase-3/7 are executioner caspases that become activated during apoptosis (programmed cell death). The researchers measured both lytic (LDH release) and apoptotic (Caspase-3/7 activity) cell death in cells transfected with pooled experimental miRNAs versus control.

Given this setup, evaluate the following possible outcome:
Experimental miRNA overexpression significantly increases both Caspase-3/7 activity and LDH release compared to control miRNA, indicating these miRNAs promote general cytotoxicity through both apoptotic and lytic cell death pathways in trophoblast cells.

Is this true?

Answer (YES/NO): NO